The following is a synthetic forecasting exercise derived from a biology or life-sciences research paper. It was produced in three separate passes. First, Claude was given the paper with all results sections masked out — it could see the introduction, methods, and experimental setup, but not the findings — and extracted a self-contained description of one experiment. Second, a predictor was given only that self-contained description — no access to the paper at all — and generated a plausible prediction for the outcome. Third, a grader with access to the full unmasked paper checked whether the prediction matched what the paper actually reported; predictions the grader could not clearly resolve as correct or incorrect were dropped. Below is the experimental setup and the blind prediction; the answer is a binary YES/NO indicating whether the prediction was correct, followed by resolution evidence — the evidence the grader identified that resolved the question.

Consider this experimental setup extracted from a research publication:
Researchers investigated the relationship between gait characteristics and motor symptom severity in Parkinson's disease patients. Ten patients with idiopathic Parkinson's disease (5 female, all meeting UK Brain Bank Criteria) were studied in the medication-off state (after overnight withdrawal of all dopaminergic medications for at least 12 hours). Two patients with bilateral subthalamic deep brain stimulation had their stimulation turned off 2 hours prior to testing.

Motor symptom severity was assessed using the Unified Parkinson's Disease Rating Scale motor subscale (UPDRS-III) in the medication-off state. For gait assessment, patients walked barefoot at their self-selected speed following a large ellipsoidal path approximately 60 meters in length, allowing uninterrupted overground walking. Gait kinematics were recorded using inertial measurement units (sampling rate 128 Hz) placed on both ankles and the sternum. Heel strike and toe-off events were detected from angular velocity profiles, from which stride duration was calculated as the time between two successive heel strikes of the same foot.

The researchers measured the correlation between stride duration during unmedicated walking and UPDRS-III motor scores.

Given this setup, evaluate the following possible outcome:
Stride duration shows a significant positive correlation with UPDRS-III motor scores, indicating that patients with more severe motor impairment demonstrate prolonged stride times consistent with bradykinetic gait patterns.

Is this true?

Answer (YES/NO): YES